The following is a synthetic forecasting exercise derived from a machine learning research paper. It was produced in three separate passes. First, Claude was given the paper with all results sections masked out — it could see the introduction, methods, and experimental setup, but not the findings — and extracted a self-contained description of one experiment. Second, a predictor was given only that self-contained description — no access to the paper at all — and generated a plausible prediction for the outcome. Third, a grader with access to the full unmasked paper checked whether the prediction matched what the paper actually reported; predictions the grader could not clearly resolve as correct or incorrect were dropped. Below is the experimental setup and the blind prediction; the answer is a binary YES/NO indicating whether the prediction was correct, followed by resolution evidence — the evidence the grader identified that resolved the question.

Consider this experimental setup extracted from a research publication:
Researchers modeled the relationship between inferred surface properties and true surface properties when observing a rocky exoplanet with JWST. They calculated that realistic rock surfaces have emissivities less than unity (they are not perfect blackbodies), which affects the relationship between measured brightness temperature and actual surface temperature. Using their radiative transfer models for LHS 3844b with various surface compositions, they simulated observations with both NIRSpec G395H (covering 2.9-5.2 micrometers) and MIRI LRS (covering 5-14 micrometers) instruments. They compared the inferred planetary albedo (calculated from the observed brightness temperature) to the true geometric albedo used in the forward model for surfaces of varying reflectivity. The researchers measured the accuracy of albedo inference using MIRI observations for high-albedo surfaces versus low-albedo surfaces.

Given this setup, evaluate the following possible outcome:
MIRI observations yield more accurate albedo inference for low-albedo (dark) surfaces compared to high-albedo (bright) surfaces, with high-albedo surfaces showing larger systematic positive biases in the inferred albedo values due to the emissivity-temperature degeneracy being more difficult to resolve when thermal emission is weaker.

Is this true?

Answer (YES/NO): NO